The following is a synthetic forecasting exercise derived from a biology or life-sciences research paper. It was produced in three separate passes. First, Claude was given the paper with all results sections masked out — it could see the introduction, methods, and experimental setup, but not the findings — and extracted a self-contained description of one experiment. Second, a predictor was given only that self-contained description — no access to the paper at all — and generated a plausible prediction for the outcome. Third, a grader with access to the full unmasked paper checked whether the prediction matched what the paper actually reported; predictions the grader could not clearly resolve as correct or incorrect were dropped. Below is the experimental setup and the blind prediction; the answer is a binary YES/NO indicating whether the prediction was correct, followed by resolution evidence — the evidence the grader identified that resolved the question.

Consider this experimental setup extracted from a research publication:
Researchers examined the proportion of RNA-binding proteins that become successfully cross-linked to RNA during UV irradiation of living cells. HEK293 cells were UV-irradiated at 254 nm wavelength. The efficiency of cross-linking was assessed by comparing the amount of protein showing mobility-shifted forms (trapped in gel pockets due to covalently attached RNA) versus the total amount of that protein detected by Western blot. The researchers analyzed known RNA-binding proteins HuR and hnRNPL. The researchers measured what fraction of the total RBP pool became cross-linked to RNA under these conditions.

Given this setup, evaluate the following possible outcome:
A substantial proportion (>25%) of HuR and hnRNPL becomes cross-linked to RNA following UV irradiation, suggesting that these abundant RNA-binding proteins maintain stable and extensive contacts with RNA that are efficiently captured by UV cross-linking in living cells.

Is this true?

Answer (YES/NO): NO